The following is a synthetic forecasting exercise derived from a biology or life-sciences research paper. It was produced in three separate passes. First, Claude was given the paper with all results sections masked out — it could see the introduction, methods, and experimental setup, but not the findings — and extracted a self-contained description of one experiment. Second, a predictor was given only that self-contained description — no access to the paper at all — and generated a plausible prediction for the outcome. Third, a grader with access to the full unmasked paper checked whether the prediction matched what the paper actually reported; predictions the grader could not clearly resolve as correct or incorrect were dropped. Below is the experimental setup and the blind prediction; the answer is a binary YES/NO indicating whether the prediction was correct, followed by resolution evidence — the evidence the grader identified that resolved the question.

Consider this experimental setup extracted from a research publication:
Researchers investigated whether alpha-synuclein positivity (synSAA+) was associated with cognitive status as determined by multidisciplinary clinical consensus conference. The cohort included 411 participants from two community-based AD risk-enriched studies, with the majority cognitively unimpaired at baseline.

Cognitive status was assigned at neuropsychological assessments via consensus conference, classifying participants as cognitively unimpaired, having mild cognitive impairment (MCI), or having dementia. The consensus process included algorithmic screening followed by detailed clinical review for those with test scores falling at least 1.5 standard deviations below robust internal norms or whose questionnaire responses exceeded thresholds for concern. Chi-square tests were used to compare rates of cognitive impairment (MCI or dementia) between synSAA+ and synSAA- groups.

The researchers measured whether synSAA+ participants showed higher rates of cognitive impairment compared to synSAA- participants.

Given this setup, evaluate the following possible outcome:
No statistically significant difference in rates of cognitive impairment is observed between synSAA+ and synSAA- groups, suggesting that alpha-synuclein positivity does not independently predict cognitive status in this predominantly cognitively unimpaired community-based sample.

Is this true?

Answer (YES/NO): NO